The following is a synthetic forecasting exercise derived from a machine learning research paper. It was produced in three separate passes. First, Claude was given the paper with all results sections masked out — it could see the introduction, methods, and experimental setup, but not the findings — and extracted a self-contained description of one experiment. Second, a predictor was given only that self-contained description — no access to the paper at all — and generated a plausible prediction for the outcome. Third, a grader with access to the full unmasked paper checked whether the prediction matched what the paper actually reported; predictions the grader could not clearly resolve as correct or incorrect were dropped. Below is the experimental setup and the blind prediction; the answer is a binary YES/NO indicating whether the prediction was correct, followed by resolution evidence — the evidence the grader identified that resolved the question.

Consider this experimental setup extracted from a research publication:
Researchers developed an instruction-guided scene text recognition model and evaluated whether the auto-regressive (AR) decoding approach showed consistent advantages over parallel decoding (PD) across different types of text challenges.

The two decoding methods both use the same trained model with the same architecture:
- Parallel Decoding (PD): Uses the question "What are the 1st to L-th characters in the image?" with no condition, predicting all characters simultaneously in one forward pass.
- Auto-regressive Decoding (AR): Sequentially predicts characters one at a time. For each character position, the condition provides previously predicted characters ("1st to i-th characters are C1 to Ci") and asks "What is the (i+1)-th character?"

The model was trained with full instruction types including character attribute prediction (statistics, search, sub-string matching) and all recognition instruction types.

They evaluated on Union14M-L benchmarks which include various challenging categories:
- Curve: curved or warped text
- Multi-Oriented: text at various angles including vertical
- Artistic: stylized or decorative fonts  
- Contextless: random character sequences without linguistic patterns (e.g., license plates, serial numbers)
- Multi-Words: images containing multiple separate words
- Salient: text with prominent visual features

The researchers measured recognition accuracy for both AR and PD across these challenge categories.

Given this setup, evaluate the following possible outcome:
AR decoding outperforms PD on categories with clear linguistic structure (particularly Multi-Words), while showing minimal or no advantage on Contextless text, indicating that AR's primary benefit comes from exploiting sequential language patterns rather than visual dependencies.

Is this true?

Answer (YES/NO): NO